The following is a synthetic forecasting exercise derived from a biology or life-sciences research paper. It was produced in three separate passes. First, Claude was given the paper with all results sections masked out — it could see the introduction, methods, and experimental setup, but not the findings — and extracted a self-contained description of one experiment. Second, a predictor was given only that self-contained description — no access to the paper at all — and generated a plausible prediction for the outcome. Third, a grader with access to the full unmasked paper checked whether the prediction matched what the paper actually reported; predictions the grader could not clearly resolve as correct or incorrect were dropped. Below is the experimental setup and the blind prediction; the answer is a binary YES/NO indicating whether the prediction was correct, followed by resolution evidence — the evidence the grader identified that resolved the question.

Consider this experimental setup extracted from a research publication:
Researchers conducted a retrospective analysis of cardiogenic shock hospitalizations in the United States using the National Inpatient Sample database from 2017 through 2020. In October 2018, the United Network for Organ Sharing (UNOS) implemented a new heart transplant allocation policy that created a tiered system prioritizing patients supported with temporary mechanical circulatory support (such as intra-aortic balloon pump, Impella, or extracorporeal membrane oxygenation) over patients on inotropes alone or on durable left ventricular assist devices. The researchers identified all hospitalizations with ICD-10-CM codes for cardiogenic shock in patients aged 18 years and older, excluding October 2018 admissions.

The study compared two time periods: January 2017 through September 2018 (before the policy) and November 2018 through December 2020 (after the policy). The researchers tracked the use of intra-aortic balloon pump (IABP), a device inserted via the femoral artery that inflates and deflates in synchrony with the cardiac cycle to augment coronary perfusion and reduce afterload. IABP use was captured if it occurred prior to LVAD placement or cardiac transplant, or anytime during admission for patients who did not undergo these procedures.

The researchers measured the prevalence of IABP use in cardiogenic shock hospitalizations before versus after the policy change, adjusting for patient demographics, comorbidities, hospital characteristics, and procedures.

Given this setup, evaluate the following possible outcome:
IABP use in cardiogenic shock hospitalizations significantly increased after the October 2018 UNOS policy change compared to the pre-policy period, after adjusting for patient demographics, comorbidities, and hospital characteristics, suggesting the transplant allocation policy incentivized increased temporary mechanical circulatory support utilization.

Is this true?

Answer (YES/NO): NO